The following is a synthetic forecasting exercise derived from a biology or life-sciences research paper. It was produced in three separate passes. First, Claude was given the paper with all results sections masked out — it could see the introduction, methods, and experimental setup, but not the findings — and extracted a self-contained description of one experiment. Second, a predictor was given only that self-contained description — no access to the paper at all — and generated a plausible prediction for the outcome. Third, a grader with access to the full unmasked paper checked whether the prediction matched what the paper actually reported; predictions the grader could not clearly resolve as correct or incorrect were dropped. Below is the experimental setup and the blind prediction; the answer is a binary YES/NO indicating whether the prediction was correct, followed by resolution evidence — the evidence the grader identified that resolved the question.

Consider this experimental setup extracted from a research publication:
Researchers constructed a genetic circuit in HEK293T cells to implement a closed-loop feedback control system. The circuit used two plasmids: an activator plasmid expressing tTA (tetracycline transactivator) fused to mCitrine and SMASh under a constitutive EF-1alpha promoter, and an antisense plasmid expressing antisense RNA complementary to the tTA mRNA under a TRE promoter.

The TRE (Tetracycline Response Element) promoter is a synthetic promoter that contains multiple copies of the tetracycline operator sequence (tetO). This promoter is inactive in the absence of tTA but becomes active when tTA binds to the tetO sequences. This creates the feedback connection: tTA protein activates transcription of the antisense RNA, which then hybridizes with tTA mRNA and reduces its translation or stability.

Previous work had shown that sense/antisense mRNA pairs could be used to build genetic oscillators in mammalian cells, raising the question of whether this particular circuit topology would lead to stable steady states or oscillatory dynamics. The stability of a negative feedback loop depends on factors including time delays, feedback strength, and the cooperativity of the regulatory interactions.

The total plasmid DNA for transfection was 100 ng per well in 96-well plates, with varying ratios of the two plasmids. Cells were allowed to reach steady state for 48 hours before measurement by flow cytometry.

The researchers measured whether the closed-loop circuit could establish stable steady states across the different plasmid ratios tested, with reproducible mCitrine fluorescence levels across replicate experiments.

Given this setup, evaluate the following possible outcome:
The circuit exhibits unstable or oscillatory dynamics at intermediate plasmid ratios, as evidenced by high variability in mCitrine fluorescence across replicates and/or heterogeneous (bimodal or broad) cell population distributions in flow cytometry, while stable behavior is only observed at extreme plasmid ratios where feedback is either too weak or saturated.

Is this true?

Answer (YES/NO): NO